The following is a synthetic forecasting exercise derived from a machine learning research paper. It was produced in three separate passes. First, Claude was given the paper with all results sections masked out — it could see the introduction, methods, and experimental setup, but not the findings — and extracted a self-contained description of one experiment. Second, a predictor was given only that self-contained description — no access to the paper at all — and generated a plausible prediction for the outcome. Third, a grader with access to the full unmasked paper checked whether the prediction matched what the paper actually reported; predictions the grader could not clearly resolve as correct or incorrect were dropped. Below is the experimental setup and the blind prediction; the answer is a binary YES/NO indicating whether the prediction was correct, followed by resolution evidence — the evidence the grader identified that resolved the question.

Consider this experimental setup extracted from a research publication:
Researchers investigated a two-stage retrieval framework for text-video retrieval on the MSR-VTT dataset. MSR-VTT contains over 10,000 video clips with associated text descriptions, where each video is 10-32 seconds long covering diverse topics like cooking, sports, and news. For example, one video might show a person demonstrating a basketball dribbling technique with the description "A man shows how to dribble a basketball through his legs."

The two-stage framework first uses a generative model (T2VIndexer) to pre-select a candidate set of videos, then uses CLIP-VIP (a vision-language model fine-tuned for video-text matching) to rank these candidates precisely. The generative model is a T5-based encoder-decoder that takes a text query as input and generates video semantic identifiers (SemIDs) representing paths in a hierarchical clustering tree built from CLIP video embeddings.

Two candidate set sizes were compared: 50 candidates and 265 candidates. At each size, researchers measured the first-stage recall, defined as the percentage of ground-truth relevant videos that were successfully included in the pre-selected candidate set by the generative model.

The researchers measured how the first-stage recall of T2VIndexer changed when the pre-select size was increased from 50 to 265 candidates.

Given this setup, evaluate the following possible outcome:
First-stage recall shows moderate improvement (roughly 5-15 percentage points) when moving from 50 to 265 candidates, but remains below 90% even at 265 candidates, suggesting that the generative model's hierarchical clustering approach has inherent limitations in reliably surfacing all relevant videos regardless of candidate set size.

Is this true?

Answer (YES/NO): NO